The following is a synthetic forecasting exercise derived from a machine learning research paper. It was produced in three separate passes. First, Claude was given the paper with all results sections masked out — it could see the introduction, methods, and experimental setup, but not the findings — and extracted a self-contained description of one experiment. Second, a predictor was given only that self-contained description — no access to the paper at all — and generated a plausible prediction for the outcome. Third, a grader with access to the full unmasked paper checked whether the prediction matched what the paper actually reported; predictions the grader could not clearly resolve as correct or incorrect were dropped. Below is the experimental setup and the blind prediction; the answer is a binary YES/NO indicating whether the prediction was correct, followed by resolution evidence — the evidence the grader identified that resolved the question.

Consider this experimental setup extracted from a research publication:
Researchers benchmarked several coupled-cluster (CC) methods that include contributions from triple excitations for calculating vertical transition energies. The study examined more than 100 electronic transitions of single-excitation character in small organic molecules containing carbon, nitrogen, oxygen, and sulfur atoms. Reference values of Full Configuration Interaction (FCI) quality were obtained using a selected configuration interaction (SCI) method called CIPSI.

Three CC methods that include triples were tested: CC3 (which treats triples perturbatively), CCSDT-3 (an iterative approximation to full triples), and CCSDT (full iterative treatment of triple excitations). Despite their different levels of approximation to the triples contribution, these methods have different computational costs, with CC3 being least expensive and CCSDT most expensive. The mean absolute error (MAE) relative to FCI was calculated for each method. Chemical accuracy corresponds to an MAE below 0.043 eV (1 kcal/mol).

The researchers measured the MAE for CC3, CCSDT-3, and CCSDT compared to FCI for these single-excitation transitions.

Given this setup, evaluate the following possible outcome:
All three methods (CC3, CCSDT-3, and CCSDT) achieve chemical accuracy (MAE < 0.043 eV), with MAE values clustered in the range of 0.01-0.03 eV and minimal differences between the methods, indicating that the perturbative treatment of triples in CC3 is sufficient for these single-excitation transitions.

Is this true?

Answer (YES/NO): YES